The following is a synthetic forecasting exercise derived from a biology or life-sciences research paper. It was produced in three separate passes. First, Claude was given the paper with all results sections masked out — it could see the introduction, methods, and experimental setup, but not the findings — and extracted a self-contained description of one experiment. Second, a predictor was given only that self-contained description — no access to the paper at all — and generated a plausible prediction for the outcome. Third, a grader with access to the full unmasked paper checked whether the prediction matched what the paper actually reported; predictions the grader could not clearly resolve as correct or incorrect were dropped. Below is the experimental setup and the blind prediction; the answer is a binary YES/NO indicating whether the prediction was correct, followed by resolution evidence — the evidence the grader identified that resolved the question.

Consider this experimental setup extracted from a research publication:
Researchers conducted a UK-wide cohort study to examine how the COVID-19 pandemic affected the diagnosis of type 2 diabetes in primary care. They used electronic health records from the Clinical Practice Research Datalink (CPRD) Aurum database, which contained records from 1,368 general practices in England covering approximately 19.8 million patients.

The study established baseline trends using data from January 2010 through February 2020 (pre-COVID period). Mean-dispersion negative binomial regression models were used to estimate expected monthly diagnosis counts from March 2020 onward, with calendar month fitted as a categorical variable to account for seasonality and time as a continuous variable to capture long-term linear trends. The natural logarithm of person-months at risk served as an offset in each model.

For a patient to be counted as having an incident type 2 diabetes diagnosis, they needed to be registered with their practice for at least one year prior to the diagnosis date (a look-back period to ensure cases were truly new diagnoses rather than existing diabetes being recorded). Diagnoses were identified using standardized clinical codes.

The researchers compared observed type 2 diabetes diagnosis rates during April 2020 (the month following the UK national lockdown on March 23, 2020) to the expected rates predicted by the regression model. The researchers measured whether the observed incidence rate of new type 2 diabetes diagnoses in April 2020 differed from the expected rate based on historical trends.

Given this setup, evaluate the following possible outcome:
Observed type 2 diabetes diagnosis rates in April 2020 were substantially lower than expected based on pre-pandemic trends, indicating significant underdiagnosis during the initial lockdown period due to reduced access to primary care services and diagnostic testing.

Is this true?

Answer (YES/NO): YES